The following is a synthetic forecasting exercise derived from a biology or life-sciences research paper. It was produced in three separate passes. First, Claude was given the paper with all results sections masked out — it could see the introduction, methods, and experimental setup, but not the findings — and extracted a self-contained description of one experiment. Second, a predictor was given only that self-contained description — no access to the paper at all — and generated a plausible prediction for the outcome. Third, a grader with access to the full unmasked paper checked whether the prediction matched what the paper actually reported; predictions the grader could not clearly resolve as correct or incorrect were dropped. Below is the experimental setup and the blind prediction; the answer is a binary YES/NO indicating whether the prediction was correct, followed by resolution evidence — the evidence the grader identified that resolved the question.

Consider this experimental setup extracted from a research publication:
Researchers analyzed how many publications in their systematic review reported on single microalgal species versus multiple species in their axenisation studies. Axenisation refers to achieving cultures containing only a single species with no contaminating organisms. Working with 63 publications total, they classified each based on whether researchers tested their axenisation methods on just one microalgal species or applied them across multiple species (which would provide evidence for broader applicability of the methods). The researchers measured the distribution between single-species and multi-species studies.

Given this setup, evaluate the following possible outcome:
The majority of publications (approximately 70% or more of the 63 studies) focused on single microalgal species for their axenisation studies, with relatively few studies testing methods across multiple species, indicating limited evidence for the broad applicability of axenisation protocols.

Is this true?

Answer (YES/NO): NO